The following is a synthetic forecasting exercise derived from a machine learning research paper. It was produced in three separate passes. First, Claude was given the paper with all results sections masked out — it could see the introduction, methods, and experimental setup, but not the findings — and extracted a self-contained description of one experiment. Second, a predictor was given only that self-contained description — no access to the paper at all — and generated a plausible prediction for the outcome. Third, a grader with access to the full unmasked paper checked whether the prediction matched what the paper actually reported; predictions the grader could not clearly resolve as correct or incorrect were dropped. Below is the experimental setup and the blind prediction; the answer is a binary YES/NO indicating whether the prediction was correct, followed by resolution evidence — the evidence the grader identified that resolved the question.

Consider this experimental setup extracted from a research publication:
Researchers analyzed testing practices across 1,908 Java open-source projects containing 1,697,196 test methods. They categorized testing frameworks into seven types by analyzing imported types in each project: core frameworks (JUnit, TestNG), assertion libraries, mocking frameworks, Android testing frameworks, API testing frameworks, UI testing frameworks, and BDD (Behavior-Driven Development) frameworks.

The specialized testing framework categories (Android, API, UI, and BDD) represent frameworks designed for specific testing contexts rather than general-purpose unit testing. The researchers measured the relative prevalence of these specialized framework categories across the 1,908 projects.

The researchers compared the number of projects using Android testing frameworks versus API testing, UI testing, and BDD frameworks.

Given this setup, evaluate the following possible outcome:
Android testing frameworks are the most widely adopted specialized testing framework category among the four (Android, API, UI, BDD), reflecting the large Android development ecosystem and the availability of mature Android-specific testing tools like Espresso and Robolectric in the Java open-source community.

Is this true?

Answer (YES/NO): YES